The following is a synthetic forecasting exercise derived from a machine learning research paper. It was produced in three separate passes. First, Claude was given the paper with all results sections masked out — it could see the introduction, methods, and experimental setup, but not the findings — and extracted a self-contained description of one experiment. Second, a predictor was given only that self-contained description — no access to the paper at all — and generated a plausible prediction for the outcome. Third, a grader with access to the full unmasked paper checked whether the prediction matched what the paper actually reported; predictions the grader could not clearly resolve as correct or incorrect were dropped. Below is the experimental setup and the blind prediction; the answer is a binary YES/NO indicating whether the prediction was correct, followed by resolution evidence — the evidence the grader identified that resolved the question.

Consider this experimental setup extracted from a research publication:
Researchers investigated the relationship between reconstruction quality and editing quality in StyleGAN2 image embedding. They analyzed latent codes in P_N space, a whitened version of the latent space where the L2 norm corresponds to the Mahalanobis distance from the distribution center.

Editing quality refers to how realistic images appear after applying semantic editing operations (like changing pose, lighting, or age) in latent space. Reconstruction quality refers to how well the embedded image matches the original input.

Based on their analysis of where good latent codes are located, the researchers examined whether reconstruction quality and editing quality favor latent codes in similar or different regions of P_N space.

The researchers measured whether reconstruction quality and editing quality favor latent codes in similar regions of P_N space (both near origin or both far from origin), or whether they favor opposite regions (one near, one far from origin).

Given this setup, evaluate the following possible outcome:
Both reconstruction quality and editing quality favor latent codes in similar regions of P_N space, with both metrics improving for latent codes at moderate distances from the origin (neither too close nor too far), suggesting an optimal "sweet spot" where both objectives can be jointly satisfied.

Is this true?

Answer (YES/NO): NO